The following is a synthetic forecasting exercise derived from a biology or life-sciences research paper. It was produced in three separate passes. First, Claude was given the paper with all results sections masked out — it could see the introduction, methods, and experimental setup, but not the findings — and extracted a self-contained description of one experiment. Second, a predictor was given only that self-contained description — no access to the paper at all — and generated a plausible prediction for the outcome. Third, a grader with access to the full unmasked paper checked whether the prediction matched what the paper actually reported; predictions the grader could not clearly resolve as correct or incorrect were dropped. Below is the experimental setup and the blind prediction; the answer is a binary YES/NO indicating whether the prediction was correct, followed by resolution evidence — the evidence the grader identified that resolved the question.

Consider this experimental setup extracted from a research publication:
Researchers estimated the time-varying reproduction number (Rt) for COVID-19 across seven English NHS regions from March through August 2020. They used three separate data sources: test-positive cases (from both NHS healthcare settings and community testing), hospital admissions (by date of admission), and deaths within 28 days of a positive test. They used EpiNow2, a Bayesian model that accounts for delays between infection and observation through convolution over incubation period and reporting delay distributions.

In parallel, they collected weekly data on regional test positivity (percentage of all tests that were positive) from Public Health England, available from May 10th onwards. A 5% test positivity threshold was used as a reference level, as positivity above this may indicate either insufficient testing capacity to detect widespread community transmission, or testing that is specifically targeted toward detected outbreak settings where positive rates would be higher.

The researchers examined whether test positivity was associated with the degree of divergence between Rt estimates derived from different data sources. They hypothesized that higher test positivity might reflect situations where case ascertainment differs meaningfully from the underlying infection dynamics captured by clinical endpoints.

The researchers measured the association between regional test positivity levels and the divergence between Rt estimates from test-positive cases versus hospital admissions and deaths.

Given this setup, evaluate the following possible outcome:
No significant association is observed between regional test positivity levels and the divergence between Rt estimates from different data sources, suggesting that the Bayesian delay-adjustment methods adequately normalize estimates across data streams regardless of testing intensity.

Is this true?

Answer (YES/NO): NO